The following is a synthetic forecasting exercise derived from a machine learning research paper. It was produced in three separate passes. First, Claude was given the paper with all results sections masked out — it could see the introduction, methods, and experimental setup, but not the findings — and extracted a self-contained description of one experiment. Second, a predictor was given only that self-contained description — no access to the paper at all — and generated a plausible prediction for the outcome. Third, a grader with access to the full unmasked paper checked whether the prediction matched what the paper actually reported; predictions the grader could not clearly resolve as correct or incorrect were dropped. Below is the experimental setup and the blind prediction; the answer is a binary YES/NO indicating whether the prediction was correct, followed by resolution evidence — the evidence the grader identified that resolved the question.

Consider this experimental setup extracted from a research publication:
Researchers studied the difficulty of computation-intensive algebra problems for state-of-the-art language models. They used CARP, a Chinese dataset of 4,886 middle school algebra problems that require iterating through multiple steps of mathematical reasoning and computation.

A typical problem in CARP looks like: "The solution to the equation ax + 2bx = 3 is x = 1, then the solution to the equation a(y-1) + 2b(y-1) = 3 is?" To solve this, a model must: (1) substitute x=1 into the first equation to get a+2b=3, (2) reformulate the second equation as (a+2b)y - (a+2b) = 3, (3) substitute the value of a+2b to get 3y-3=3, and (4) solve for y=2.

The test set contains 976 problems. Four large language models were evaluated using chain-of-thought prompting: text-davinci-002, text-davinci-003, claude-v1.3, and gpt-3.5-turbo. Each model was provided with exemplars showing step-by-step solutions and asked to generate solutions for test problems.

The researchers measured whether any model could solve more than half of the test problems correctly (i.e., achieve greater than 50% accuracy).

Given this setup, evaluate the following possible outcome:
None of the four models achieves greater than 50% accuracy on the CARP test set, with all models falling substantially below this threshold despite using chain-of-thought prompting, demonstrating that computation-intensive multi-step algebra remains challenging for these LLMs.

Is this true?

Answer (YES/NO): NO